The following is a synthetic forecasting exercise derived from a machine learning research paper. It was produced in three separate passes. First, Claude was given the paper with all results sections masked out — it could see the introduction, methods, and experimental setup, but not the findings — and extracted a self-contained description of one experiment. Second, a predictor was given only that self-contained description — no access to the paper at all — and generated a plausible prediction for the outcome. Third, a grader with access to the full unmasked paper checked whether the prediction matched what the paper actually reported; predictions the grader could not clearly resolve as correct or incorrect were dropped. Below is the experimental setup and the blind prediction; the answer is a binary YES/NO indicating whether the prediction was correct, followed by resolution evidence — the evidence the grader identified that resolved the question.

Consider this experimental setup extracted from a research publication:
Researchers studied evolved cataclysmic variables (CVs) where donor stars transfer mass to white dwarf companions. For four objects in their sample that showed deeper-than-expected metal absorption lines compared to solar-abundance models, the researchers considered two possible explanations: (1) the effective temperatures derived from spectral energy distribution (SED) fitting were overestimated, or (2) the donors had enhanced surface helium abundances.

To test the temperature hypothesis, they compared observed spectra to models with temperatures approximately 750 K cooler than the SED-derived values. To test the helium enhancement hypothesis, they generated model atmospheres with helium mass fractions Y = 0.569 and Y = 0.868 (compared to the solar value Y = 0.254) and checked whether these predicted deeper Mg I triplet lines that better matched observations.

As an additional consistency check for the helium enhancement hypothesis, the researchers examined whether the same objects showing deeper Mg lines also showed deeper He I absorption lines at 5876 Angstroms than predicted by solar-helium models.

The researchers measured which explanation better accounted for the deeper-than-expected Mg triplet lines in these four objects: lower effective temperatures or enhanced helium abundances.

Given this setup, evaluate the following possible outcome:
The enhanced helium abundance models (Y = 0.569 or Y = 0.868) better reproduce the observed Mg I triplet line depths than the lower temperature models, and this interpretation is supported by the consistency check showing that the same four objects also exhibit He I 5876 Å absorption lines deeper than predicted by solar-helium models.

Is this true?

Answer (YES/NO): YES